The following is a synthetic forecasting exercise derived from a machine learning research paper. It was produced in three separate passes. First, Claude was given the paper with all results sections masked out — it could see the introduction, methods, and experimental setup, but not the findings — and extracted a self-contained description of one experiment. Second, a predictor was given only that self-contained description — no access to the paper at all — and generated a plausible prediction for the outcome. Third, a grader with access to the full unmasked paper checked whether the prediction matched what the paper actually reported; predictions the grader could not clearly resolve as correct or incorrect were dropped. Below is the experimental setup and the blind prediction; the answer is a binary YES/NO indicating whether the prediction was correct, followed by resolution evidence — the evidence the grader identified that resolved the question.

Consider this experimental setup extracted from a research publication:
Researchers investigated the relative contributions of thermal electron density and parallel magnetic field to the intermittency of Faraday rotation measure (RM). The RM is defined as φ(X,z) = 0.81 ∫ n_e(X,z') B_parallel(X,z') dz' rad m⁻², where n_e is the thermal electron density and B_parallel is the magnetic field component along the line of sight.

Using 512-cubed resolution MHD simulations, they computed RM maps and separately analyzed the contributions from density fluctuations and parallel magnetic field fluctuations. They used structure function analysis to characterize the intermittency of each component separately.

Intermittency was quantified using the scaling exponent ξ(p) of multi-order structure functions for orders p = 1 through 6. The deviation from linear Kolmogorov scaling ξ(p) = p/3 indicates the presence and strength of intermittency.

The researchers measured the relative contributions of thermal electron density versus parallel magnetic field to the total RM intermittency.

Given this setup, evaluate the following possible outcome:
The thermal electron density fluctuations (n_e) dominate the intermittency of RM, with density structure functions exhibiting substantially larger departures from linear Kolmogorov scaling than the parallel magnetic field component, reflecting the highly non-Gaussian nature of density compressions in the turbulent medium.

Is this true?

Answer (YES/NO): YES